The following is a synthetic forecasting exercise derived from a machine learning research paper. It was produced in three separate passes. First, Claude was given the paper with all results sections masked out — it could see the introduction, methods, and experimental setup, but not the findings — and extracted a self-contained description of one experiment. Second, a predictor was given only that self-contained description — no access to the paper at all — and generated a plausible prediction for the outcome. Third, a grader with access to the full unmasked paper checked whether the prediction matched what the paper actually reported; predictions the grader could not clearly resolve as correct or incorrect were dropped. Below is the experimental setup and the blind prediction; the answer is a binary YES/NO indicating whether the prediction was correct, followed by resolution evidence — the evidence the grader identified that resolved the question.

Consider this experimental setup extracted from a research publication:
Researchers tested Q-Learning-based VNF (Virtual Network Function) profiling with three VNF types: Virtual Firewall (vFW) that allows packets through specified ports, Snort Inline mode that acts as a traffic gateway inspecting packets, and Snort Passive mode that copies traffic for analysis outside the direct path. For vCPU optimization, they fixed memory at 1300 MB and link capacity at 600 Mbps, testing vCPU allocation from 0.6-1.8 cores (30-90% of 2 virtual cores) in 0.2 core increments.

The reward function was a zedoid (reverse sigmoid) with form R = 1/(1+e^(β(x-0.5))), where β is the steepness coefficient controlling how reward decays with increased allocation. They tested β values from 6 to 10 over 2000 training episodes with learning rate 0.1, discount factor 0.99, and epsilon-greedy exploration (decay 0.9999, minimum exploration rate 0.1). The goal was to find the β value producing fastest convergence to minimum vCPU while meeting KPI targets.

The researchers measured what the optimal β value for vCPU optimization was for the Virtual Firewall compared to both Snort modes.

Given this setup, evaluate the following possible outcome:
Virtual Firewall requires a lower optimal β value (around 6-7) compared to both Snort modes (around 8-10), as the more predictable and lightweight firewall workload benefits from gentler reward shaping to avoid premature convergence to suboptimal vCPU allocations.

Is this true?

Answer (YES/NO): YES